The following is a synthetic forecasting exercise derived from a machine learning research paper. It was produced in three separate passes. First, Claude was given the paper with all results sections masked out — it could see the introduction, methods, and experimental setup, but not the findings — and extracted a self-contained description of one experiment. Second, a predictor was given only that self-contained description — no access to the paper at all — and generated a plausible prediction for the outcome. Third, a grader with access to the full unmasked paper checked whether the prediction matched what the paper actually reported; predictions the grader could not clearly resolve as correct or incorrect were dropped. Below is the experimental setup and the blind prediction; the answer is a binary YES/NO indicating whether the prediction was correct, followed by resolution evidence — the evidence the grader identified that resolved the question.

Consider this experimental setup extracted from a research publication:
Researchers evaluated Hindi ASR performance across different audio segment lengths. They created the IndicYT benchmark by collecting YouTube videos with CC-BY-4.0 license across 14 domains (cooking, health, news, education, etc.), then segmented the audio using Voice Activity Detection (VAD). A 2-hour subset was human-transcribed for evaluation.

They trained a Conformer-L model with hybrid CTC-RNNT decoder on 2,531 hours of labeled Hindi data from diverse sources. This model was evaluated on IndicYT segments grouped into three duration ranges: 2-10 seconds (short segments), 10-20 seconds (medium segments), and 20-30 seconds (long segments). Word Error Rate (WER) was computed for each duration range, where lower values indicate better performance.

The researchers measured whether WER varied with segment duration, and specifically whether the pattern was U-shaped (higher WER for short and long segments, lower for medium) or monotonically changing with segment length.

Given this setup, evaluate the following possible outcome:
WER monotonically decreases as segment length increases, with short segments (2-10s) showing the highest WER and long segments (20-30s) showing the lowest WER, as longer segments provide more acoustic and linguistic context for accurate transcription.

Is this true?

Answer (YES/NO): NO